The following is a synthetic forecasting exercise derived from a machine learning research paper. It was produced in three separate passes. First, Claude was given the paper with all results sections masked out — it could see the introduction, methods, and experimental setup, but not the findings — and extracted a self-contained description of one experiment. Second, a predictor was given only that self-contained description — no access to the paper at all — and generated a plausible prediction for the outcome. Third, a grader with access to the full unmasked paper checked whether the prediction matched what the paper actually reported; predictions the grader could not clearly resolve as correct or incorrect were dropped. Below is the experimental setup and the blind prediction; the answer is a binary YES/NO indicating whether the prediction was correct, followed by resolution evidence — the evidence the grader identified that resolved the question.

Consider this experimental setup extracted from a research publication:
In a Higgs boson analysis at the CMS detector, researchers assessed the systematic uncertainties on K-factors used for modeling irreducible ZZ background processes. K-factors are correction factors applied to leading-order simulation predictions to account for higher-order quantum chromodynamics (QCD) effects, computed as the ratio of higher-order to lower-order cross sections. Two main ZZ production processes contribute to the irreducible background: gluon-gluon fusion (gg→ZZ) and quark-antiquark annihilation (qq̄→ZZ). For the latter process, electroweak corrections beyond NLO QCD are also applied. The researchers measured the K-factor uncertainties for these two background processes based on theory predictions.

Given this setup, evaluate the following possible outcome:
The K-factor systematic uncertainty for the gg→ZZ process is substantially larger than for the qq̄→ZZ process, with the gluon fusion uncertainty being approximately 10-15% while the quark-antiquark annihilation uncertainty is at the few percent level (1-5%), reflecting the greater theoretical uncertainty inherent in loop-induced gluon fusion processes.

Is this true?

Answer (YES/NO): NO